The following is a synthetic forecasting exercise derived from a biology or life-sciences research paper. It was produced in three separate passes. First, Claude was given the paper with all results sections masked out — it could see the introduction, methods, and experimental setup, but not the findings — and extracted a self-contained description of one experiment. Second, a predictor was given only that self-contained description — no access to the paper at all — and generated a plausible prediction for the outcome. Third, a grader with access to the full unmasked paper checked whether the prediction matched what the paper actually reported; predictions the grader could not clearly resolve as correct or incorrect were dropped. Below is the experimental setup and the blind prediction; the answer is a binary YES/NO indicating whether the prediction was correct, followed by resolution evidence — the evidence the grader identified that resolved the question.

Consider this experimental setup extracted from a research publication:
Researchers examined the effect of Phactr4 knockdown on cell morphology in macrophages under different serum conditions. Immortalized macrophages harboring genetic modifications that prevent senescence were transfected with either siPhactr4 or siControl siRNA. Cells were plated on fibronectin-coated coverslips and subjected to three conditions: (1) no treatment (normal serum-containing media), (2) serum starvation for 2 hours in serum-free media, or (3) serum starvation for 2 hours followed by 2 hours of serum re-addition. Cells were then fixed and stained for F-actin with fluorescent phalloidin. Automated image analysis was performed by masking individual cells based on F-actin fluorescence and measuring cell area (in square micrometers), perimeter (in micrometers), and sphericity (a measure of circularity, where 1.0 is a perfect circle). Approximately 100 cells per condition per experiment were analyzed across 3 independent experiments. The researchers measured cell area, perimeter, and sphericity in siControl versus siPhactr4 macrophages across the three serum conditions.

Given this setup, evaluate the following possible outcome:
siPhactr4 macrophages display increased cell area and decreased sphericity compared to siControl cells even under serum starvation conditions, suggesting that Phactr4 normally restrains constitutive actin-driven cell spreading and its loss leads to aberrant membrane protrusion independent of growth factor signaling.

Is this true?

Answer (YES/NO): NO